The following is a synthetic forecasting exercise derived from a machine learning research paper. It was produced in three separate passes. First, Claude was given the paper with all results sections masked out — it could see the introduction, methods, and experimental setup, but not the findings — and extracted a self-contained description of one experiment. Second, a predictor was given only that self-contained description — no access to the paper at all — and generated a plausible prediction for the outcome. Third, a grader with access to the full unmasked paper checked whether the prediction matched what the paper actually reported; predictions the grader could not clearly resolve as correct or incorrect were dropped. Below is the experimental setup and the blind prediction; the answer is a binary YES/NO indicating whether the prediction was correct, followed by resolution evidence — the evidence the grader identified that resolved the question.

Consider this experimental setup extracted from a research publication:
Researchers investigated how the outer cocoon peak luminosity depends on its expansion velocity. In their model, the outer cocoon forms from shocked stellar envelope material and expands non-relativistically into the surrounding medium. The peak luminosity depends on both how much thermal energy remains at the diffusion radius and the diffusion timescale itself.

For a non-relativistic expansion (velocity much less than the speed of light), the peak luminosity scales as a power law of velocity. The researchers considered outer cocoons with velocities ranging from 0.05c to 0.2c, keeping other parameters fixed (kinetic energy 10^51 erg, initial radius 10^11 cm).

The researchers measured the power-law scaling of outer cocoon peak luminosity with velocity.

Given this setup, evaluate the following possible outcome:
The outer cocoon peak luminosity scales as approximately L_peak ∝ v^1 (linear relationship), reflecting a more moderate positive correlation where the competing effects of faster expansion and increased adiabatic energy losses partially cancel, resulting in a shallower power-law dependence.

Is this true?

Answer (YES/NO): NO